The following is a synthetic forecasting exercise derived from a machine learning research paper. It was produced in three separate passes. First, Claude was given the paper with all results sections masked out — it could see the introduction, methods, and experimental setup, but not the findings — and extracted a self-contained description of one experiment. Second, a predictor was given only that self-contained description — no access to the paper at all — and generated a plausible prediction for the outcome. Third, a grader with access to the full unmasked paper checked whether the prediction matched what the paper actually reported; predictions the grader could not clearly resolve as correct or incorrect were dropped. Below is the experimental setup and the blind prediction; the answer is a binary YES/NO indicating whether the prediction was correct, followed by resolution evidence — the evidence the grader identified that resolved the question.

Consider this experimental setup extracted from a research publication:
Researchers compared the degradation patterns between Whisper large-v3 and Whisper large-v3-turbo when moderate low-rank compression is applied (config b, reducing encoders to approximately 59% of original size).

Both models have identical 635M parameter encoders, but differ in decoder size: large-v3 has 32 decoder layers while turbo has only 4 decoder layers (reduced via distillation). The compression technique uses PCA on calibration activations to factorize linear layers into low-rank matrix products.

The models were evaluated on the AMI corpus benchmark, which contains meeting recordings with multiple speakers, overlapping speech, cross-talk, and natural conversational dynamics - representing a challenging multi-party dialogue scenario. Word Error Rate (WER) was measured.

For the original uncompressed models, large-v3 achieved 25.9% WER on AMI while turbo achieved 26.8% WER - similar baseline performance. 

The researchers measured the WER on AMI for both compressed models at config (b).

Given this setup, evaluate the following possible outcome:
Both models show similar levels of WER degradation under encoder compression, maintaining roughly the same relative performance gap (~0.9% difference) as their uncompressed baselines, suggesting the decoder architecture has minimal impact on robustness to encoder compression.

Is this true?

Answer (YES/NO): NO